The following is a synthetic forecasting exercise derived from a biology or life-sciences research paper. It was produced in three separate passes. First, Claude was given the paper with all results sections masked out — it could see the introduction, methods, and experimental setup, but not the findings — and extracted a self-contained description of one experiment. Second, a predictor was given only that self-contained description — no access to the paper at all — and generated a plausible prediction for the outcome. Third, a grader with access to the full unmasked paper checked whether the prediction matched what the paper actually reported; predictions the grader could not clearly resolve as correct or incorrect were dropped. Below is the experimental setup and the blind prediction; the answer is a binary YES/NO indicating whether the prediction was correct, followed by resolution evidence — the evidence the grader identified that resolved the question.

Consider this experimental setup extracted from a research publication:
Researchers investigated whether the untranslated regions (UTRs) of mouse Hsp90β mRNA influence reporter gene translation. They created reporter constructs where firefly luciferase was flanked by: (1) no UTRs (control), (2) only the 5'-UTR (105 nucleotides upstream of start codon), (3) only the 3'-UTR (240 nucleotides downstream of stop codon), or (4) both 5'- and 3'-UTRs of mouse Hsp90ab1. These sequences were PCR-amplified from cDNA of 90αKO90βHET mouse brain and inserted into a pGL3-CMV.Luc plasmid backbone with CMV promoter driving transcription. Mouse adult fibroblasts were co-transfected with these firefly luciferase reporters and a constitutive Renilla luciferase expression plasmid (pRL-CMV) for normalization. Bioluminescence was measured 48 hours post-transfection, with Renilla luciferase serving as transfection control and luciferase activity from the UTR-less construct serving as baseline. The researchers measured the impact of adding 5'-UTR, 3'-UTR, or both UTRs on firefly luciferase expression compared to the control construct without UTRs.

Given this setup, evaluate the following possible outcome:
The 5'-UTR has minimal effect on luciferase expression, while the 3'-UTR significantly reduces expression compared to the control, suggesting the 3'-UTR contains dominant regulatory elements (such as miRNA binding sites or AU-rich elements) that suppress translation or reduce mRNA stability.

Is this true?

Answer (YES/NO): NO